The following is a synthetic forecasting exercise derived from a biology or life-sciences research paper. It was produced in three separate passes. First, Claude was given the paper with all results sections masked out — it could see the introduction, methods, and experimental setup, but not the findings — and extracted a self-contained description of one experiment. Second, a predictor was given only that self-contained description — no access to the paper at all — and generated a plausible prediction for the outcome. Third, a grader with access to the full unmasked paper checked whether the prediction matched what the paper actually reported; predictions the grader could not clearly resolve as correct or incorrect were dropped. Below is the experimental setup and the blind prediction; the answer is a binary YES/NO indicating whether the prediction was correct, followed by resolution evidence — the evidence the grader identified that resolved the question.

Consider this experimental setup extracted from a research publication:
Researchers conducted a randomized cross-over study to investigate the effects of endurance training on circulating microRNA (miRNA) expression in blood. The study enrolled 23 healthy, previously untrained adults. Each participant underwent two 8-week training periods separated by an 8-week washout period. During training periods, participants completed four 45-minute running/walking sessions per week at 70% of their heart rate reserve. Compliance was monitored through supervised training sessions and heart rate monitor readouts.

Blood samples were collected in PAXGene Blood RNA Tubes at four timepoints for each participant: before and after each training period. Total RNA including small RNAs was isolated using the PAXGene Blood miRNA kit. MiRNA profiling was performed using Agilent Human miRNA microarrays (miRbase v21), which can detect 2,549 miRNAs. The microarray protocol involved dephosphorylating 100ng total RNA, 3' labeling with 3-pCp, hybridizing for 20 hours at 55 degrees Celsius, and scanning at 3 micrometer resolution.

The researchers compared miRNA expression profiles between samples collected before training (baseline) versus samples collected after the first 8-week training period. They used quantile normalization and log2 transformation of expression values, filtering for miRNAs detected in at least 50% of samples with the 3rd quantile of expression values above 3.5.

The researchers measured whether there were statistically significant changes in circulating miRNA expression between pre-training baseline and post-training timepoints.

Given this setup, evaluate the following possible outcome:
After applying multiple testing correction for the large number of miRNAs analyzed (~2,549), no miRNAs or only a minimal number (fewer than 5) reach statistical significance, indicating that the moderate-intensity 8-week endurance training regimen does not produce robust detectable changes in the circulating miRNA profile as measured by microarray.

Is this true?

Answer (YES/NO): NO